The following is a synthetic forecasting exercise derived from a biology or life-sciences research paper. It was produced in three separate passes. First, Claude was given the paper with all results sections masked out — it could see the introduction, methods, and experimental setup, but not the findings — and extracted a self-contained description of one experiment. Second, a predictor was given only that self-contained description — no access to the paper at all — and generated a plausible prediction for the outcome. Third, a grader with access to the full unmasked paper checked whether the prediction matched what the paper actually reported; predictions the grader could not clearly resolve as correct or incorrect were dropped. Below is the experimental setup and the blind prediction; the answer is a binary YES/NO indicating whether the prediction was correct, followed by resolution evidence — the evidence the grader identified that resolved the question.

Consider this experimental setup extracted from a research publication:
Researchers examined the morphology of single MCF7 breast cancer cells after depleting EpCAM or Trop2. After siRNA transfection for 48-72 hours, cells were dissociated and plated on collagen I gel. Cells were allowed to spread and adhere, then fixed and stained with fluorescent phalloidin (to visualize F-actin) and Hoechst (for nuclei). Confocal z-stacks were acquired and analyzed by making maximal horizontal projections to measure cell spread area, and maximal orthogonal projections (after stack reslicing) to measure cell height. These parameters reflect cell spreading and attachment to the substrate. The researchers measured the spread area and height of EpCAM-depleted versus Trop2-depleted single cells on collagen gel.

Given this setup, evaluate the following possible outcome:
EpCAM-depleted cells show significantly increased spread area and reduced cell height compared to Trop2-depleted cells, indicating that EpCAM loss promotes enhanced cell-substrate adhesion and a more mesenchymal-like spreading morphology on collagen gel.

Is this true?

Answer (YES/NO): YES